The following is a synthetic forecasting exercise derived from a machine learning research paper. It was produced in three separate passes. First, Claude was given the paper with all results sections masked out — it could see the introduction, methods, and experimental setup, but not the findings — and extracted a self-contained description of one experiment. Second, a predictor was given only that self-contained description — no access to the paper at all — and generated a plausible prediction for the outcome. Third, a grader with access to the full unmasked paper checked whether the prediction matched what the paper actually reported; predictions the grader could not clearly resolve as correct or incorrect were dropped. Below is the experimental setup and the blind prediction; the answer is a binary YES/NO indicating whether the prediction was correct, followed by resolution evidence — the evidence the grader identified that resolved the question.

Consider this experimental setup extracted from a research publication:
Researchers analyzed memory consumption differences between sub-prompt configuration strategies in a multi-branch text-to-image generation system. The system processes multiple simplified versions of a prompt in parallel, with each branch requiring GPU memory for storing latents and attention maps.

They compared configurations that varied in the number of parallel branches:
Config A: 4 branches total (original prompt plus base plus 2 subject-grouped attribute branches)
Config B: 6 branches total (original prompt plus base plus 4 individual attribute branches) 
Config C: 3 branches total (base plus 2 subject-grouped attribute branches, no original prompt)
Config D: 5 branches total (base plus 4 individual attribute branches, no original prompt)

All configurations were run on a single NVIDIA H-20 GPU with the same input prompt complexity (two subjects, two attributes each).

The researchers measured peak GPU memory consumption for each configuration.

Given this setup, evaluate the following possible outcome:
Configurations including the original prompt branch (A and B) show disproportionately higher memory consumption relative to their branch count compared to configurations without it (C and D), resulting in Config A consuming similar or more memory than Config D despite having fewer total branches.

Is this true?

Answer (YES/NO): NO